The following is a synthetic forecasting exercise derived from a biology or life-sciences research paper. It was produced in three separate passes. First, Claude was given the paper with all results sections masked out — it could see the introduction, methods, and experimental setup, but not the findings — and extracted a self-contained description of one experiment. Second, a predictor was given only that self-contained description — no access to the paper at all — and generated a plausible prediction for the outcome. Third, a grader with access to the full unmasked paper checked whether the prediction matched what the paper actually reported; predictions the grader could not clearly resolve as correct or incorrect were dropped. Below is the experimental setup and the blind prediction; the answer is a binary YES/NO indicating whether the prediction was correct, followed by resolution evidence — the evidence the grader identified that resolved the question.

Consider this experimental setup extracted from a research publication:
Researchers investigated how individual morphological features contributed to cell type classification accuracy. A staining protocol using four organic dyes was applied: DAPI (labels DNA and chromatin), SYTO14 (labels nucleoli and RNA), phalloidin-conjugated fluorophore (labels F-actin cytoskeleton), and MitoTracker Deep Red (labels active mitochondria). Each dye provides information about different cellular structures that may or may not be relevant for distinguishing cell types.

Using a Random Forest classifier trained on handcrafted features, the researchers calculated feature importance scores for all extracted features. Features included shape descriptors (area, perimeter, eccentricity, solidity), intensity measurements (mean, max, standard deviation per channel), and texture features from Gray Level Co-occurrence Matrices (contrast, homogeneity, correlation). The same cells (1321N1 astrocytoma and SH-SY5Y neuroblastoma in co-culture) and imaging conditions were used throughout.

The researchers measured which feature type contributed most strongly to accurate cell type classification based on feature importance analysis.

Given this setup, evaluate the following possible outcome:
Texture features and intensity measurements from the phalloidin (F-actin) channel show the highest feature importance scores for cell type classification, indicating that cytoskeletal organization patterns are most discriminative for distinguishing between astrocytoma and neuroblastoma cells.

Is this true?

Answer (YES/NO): NO